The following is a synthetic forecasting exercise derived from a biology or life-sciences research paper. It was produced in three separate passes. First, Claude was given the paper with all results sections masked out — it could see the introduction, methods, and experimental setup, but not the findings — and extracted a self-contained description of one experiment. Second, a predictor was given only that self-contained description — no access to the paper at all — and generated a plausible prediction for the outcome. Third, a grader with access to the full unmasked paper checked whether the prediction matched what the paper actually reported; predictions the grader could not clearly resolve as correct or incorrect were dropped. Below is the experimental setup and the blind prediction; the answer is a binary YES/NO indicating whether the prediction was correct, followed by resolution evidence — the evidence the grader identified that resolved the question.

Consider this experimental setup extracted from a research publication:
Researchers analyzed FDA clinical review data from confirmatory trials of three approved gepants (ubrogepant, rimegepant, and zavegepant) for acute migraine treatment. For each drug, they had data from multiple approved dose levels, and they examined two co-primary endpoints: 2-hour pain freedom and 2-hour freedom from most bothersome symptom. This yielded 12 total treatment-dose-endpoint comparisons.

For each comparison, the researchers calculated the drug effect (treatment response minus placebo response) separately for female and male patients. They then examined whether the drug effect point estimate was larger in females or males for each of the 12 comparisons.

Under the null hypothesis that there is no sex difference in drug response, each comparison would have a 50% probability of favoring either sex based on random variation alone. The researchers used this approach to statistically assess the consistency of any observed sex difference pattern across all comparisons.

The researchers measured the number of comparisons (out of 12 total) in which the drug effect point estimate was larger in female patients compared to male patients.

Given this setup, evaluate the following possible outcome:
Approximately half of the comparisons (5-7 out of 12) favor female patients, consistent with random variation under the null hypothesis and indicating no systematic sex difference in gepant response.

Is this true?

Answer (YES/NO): NO